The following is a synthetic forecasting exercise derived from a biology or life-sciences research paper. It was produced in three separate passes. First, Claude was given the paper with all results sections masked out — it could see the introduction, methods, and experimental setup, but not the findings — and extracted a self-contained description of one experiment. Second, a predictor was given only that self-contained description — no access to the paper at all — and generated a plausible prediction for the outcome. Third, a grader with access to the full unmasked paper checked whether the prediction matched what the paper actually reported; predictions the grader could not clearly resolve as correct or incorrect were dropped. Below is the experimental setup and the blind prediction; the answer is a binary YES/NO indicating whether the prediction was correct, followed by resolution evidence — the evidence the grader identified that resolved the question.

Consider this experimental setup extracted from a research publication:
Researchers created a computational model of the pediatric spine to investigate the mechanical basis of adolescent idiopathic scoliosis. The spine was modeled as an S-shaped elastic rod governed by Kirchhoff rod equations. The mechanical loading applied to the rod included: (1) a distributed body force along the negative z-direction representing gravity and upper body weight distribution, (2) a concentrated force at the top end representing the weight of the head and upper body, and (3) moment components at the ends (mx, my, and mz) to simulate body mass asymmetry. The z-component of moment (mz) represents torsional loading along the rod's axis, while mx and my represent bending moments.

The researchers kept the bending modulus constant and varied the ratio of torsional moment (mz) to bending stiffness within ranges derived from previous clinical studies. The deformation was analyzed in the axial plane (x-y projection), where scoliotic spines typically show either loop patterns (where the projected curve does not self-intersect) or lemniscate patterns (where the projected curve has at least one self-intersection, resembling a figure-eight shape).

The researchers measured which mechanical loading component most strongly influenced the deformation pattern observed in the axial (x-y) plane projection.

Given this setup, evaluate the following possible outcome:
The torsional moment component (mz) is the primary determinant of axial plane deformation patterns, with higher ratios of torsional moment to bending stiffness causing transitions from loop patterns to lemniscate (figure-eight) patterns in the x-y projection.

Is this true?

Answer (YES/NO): NO